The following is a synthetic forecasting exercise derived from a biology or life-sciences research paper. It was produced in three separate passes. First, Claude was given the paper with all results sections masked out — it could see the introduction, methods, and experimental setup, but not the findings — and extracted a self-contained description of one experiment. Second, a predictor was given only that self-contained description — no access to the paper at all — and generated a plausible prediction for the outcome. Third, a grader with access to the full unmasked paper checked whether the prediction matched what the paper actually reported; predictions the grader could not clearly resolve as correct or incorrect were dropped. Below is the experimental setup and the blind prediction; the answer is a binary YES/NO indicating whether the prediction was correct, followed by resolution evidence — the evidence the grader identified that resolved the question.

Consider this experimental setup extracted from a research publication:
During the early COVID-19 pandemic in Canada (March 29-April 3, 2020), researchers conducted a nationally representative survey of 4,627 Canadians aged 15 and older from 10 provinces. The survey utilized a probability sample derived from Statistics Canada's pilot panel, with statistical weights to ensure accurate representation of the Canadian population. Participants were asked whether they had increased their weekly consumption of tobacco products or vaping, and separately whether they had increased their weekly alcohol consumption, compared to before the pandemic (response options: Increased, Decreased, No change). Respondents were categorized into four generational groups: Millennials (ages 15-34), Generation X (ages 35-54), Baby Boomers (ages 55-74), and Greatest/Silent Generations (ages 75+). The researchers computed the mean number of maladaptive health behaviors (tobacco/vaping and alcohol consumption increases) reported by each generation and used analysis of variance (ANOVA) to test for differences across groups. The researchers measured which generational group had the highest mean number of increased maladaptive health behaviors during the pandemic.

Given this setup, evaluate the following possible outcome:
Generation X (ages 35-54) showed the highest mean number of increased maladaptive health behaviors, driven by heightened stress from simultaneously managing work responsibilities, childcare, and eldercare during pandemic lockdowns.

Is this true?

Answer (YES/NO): NO